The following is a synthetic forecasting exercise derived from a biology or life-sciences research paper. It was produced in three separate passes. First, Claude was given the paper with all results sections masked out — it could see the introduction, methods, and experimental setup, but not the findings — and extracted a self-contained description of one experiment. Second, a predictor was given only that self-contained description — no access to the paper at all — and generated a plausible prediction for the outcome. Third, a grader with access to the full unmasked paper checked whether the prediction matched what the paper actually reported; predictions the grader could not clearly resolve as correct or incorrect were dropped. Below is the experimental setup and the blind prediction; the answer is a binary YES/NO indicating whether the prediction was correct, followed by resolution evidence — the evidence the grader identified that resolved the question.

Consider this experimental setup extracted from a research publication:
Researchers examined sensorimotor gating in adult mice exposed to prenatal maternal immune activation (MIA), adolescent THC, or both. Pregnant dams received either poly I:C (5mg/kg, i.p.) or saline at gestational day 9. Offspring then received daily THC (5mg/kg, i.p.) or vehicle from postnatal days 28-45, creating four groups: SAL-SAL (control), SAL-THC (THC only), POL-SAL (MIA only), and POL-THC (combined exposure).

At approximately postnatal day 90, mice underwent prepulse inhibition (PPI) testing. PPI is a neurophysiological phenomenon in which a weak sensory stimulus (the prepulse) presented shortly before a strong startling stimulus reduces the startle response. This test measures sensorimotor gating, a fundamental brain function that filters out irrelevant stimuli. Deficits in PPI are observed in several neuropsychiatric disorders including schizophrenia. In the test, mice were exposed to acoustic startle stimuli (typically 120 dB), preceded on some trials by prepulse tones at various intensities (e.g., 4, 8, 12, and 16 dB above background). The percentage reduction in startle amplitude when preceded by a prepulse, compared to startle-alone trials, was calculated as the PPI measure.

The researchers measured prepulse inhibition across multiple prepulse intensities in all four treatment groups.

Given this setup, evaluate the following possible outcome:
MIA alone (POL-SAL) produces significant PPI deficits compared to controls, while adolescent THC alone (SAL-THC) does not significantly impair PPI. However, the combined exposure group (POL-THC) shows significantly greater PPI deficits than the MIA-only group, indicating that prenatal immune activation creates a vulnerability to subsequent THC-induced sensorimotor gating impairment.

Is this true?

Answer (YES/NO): NO